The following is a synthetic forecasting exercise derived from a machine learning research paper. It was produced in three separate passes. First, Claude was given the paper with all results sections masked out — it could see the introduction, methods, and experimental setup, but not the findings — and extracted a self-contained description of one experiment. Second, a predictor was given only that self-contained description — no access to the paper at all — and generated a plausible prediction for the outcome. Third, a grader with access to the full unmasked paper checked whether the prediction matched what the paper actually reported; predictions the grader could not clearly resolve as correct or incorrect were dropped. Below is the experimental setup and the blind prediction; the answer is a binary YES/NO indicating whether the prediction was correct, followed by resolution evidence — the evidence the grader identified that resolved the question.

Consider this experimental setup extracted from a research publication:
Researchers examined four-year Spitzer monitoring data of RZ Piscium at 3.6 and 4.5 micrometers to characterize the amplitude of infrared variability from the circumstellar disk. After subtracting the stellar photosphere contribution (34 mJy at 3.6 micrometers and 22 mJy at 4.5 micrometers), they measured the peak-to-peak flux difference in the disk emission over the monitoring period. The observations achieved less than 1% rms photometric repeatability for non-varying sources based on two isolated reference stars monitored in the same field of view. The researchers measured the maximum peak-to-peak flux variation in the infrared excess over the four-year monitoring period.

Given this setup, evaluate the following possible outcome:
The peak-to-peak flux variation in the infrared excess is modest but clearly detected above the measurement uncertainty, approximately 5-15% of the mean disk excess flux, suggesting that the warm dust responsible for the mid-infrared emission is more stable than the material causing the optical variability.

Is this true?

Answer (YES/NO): NO